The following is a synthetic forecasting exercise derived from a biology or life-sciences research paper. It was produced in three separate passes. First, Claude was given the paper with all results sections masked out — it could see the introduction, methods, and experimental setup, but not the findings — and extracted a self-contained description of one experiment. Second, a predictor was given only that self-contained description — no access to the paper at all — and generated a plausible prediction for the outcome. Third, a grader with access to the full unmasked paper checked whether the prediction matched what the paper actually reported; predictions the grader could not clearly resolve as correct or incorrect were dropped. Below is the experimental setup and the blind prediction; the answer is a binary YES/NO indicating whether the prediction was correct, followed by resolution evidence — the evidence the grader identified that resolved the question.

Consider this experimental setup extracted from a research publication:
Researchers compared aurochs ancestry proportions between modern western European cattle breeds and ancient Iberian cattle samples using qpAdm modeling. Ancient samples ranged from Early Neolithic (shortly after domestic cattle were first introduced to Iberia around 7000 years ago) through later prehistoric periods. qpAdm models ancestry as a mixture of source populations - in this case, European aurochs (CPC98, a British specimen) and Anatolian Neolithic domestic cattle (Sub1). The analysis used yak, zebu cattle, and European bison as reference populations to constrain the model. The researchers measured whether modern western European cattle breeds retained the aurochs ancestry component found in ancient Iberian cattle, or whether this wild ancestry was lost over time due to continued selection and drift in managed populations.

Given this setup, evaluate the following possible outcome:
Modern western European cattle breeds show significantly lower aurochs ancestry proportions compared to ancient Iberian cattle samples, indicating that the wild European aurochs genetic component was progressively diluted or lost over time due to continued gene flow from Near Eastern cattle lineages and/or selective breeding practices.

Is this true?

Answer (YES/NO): NO